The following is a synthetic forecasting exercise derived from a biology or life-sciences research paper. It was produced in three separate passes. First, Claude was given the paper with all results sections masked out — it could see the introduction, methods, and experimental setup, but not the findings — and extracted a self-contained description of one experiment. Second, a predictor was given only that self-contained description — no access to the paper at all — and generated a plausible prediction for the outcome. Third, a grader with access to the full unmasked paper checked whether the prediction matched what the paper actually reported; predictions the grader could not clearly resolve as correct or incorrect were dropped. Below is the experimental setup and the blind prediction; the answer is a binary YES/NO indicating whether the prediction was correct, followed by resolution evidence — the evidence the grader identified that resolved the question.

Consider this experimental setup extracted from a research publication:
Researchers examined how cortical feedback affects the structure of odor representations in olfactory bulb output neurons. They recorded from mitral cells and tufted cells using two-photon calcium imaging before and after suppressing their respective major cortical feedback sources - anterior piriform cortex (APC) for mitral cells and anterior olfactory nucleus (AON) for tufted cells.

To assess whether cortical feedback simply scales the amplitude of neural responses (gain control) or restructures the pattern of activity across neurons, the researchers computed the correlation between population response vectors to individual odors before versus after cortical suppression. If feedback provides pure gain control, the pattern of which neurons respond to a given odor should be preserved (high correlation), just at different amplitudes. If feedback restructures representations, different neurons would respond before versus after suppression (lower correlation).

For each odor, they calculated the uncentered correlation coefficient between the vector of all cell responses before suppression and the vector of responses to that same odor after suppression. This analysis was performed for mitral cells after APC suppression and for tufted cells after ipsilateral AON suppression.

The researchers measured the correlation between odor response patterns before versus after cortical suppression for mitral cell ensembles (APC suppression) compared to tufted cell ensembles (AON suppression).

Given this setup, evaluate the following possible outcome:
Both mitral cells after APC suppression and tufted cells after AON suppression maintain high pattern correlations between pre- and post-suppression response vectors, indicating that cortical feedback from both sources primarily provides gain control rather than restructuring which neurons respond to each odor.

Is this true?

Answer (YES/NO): NO